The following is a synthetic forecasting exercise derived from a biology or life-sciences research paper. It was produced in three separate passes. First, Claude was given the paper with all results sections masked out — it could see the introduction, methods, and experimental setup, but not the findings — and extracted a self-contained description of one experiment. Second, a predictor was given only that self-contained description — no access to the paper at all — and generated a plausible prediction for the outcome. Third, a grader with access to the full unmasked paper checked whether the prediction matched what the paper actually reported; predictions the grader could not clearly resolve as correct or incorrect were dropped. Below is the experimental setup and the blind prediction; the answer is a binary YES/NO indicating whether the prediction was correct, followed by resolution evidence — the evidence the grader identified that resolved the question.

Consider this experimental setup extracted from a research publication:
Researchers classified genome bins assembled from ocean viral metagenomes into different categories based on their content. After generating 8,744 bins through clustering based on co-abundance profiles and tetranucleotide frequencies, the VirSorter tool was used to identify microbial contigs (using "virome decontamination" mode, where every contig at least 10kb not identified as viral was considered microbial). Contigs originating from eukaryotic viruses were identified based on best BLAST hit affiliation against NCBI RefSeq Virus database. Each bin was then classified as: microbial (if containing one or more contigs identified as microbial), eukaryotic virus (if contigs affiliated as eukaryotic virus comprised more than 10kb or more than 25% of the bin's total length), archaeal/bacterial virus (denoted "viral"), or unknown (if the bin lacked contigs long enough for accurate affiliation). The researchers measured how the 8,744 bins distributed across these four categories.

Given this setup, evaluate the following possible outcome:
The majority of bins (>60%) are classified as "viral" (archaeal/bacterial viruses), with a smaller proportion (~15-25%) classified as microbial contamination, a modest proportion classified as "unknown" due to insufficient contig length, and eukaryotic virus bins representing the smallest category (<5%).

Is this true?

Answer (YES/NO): NO